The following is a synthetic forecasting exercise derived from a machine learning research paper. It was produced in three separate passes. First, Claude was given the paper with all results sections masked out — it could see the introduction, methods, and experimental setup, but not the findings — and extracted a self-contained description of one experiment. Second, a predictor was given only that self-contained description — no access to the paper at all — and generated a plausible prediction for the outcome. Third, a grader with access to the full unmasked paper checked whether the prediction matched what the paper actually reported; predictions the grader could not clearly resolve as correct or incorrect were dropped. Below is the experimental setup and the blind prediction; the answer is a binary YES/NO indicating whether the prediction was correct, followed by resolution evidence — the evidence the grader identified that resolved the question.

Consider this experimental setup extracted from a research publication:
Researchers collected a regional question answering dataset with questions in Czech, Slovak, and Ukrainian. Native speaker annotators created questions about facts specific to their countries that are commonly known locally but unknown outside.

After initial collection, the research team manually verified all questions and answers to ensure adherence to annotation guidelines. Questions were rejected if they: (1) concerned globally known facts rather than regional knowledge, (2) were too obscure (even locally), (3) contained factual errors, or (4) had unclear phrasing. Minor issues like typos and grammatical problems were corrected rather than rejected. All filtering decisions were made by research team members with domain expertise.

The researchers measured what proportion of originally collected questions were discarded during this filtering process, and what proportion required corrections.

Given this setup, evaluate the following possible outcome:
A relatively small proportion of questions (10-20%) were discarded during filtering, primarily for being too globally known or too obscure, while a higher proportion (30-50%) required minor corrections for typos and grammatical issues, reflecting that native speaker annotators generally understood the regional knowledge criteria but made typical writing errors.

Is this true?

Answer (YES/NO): NO